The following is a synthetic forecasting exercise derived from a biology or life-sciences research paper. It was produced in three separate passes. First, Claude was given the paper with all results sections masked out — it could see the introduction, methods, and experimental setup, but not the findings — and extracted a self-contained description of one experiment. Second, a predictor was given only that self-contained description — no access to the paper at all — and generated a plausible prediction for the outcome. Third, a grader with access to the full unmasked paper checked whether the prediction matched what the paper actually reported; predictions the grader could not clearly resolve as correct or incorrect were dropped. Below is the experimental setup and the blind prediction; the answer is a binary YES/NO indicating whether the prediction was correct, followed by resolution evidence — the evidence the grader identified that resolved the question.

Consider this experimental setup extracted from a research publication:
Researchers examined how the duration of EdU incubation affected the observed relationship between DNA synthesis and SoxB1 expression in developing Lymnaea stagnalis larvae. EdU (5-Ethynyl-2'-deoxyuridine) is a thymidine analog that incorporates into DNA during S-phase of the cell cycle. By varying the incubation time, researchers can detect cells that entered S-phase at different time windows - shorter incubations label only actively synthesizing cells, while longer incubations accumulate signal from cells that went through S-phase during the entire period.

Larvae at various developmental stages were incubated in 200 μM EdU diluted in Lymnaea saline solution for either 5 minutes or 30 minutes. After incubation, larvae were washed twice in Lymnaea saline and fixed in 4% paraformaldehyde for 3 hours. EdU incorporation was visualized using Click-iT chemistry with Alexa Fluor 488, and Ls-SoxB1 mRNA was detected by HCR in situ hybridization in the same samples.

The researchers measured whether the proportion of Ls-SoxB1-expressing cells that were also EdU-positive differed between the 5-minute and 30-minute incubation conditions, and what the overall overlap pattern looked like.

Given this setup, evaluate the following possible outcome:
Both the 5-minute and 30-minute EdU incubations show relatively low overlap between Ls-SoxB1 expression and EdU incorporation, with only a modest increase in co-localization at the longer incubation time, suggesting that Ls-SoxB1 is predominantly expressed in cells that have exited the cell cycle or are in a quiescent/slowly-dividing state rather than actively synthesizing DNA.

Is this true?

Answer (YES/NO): NO